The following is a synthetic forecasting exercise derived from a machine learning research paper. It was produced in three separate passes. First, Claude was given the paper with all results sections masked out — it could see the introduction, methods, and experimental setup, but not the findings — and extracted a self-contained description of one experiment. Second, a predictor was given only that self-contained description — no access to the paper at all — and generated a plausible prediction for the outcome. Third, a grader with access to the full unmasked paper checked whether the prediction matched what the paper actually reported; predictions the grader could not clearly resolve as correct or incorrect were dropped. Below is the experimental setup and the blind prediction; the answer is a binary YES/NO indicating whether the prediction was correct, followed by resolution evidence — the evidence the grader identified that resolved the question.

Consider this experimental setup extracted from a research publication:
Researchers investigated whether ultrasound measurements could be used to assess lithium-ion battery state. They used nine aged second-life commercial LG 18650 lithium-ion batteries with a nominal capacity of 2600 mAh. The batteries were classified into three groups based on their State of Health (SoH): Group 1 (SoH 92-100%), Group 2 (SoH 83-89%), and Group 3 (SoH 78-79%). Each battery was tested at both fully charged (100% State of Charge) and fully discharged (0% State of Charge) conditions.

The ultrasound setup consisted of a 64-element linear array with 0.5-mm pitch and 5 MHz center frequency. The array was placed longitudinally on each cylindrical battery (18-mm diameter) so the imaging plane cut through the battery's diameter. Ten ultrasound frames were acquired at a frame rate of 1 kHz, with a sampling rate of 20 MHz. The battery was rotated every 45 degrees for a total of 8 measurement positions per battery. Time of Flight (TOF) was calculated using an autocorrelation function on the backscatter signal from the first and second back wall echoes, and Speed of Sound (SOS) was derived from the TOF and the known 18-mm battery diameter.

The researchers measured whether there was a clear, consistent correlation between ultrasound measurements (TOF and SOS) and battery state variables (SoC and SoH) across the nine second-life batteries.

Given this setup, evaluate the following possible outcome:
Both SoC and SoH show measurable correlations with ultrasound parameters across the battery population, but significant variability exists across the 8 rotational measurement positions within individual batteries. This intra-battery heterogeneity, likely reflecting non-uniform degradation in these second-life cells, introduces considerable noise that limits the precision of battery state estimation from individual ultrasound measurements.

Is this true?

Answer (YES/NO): NO